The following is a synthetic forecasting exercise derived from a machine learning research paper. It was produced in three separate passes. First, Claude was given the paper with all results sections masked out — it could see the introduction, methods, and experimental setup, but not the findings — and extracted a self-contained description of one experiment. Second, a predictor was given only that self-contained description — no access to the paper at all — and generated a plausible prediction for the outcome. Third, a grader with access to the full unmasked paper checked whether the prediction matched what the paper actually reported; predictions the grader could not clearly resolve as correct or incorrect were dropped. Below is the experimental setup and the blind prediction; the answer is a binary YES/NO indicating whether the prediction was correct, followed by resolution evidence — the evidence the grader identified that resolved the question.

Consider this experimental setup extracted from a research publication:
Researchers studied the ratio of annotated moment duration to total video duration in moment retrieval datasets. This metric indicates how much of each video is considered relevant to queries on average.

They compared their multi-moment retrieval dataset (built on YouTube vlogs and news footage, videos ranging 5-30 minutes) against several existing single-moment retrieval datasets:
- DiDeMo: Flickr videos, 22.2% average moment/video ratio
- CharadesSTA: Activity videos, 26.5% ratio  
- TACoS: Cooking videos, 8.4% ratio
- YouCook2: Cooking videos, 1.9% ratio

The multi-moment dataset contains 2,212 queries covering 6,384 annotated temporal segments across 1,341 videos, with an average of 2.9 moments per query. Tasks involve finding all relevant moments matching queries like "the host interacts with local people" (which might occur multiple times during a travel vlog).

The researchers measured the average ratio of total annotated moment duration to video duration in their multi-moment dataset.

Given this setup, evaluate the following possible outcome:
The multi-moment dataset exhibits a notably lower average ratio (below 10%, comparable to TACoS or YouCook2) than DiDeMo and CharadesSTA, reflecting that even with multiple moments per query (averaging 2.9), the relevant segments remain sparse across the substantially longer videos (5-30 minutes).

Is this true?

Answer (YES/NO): NO